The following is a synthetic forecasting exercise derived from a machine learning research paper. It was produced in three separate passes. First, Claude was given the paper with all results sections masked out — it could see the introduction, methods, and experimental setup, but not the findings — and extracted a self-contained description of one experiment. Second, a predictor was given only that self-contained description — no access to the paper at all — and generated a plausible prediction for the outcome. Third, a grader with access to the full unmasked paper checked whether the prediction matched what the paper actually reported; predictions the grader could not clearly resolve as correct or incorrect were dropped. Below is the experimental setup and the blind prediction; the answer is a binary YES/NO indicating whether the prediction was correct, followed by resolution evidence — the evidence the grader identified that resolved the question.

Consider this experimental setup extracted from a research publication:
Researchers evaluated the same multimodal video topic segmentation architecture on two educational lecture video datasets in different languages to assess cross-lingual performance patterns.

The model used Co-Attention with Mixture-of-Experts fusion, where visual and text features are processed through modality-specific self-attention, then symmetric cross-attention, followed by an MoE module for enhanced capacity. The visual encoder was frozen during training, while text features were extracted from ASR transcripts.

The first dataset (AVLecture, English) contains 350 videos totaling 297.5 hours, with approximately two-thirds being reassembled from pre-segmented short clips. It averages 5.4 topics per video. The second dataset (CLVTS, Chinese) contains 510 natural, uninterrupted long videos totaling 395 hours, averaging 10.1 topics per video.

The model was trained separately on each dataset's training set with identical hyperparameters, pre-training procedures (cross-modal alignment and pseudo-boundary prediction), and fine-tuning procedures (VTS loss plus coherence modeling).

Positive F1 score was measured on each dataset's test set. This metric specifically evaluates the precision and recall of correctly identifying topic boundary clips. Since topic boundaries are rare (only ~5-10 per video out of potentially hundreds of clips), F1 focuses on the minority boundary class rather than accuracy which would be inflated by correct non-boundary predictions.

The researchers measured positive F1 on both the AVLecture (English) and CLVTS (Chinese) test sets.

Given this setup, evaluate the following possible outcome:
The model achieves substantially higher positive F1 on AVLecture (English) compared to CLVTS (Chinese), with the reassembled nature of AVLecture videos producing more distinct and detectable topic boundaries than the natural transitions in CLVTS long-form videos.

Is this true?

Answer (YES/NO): YES